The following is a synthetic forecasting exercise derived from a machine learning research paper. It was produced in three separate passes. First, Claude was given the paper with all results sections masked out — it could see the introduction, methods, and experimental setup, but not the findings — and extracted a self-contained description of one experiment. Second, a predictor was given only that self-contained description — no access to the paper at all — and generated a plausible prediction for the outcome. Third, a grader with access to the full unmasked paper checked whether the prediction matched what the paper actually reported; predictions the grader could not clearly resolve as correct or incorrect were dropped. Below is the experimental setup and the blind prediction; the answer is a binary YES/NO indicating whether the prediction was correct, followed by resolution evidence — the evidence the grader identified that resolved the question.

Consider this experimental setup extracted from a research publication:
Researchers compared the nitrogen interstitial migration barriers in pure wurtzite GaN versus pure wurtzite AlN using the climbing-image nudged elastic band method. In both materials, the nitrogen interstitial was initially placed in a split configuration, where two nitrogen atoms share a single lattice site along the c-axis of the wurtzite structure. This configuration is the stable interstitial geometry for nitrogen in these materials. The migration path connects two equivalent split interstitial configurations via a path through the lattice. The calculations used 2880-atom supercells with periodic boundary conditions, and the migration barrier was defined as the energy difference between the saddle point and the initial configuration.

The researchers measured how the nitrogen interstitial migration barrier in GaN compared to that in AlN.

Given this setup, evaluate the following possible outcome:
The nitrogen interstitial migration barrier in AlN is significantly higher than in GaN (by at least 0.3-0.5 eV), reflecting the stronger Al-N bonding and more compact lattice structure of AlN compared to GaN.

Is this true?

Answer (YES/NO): YES